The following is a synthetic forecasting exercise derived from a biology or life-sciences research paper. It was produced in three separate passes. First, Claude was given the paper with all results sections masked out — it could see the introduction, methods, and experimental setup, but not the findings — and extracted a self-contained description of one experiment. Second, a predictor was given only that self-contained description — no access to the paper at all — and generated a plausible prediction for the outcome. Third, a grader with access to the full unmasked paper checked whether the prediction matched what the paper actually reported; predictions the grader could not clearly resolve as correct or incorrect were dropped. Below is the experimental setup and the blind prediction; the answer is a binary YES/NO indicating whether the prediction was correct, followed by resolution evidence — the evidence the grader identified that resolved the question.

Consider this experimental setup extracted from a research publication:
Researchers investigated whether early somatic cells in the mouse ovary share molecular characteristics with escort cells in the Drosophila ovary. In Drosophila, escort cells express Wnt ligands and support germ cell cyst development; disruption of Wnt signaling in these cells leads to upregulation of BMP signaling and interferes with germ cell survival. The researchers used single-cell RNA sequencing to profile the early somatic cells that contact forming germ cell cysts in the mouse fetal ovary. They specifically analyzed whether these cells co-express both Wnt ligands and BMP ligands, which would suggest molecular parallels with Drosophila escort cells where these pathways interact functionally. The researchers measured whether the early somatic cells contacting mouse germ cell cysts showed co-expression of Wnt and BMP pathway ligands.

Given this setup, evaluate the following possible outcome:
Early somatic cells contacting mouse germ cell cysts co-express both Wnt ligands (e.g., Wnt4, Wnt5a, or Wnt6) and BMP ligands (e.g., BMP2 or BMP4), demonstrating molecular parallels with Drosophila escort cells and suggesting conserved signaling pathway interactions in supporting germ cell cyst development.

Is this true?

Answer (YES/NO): YES